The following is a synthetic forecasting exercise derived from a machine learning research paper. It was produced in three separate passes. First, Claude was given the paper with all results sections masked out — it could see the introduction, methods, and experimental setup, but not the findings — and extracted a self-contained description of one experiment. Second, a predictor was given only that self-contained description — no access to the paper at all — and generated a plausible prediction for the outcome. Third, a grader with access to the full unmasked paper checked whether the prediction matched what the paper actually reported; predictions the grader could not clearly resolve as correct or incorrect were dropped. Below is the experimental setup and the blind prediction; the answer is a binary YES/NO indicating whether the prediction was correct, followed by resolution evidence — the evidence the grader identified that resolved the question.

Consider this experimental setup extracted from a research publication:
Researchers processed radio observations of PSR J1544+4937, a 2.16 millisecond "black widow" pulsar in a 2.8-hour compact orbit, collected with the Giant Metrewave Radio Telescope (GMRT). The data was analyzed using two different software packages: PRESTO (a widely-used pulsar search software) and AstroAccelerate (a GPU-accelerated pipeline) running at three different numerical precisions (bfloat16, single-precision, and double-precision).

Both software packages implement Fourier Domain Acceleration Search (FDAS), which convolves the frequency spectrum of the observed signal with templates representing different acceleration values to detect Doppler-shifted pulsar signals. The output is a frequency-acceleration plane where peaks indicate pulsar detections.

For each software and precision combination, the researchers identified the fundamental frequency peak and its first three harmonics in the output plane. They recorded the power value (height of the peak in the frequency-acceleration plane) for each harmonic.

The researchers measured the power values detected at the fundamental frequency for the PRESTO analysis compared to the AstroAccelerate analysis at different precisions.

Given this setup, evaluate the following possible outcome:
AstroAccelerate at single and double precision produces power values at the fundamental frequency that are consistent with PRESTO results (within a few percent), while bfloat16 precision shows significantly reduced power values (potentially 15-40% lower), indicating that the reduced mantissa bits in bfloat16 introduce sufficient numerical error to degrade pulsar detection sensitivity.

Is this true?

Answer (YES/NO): NO